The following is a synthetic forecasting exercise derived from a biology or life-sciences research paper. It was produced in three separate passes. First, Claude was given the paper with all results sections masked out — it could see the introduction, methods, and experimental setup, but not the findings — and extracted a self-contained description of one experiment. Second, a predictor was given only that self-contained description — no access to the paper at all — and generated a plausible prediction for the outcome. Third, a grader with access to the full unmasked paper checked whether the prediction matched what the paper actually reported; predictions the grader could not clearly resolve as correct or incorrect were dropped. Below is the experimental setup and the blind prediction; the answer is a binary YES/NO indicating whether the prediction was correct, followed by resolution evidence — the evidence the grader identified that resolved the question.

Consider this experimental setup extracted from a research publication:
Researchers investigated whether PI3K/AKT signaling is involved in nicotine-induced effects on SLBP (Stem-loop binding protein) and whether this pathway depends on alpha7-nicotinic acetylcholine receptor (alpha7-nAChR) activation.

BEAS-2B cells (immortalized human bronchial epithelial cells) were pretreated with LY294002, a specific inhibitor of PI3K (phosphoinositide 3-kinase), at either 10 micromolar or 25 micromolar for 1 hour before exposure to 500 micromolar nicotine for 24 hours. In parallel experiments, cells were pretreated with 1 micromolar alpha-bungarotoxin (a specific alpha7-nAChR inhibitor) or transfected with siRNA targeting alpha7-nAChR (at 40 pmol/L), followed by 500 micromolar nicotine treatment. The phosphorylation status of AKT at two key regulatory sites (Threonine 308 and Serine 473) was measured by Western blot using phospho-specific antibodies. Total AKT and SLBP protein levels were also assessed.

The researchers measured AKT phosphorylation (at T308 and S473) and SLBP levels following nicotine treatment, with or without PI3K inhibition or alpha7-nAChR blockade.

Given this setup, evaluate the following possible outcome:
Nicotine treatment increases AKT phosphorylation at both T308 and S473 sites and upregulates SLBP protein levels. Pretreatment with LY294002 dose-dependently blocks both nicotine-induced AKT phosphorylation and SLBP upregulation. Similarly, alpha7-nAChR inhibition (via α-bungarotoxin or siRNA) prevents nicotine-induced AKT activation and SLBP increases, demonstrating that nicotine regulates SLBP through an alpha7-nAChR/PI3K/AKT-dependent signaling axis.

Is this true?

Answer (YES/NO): NO